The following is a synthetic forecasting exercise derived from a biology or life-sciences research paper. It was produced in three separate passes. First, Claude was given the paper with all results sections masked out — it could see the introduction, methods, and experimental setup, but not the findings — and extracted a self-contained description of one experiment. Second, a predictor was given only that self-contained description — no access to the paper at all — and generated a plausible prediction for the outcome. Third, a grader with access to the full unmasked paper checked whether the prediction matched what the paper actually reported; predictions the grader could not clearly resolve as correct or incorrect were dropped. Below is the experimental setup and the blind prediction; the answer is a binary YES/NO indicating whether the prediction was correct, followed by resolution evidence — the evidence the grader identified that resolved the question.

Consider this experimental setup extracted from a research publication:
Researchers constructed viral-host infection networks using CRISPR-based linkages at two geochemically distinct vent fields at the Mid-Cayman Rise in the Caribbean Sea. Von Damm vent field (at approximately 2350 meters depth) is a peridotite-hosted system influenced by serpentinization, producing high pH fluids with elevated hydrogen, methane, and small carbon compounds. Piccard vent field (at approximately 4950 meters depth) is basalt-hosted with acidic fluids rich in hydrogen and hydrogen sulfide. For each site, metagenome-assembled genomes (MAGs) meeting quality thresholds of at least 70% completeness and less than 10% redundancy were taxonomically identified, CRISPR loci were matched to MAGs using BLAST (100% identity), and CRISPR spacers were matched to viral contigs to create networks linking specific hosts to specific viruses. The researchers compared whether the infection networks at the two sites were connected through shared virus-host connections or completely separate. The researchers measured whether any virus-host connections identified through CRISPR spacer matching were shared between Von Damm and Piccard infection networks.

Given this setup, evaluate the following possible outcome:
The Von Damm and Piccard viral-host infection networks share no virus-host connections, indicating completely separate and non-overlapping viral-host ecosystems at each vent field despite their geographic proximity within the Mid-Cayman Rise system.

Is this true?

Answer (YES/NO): YES